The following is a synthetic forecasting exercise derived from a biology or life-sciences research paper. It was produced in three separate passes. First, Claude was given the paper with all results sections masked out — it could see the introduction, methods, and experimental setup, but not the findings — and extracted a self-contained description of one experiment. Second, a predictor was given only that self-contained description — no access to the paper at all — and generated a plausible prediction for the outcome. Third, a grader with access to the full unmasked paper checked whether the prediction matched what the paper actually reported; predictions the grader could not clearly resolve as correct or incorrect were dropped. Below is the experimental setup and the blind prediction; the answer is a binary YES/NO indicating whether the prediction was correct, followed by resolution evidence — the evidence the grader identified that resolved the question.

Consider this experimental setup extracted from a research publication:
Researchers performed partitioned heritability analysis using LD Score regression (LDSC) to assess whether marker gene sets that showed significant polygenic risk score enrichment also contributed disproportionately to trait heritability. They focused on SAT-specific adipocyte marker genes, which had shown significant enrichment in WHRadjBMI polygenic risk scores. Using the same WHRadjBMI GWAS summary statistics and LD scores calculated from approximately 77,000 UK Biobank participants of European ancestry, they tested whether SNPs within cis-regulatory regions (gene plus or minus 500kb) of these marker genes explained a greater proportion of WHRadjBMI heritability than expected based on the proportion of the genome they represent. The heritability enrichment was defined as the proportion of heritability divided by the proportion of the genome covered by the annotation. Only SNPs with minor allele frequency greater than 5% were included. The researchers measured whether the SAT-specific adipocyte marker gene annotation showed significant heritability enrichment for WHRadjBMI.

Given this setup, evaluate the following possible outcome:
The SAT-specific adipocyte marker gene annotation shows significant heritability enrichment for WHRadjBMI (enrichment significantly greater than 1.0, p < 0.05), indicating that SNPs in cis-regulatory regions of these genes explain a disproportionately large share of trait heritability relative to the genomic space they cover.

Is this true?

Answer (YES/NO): YES